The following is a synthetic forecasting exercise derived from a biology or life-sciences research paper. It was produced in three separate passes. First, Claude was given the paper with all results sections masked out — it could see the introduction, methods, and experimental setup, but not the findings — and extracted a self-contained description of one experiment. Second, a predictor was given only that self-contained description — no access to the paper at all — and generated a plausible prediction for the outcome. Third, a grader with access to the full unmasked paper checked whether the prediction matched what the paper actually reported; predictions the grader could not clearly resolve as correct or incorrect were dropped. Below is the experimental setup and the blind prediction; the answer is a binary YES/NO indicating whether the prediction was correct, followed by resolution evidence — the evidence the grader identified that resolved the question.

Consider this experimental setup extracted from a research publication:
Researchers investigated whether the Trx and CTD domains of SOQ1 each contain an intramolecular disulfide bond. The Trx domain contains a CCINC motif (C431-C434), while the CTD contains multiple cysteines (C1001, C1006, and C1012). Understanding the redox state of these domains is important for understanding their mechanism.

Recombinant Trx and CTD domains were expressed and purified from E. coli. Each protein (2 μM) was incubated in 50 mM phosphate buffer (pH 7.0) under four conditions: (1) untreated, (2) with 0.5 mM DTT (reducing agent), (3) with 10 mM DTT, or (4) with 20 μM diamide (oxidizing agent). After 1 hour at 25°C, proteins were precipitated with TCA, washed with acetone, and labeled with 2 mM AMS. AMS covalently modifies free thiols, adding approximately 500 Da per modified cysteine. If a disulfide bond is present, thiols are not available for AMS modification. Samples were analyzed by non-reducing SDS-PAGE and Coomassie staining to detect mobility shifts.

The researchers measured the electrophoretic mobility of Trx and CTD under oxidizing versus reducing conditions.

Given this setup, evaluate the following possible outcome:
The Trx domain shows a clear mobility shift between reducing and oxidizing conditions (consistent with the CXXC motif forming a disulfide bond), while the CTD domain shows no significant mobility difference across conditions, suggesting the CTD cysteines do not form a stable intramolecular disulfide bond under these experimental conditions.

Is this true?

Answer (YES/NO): NO